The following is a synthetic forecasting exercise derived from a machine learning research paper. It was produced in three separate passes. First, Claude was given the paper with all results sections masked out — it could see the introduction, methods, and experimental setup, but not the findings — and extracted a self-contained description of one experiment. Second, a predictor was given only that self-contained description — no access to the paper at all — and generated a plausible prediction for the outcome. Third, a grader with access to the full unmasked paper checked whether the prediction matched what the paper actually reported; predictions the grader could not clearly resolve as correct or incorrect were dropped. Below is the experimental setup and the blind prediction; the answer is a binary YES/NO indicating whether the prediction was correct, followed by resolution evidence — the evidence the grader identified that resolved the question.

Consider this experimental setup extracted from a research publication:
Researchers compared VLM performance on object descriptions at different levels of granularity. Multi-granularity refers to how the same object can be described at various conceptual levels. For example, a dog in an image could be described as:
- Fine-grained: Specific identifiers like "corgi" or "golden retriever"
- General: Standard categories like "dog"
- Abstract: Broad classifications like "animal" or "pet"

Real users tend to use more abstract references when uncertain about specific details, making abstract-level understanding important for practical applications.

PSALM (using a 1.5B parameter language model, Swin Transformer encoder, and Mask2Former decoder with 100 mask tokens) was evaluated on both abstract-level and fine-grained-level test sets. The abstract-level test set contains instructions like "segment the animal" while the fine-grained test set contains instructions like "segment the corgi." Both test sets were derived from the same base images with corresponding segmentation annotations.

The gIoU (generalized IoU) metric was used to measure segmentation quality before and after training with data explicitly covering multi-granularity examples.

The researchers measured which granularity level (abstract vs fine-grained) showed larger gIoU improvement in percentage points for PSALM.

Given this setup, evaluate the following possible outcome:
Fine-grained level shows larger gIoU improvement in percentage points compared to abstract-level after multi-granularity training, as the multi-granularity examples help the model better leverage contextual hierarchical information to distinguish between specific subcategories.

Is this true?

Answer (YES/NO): NO